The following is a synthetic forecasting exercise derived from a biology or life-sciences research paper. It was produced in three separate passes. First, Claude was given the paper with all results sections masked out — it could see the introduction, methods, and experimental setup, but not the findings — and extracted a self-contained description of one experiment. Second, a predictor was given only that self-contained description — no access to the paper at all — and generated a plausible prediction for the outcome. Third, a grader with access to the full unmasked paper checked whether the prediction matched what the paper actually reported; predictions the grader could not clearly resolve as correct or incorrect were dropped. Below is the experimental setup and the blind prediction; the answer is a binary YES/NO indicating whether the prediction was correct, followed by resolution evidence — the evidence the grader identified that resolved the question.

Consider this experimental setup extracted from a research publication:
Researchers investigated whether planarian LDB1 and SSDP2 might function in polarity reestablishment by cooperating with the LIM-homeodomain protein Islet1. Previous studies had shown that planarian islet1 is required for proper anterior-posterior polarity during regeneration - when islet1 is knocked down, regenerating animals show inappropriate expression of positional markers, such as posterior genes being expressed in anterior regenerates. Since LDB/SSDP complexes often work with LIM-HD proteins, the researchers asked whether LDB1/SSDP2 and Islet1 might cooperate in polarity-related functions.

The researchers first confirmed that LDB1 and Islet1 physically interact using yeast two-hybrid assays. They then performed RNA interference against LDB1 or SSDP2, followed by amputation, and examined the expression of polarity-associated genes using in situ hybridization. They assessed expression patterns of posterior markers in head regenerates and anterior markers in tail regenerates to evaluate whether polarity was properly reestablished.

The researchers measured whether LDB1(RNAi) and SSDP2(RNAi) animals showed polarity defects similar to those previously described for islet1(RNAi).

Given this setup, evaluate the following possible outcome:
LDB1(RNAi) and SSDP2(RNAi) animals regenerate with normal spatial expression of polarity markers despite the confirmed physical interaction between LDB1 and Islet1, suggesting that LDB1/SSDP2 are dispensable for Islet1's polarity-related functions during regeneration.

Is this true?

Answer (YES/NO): NO